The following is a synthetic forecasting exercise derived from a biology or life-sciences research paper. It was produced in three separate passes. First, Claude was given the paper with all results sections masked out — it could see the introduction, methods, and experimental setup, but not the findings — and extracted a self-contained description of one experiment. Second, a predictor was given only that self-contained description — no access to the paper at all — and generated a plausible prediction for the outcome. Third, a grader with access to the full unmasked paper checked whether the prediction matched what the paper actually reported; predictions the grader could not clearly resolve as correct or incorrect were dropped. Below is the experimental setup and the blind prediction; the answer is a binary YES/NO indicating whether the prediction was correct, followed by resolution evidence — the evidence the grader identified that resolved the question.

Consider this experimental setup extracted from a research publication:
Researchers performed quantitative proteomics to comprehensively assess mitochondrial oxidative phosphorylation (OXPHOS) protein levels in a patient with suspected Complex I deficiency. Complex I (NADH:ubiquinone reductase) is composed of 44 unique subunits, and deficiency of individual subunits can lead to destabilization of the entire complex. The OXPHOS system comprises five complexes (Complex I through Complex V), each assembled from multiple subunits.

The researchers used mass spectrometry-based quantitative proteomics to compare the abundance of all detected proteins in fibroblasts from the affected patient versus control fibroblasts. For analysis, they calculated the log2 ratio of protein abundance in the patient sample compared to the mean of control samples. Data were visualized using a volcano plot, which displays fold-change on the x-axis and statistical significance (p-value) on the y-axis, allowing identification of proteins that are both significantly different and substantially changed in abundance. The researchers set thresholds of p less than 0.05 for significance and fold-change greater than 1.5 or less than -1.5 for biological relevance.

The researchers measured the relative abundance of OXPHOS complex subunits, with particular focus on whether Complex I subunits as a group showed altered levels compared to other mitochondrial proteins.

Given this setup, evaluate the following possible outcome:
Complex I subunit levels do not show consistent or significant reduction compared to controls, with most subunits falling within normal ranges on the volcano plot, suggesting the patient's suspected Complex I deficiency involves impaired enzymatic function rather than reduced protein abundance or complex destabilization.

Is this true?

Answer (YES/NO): NO